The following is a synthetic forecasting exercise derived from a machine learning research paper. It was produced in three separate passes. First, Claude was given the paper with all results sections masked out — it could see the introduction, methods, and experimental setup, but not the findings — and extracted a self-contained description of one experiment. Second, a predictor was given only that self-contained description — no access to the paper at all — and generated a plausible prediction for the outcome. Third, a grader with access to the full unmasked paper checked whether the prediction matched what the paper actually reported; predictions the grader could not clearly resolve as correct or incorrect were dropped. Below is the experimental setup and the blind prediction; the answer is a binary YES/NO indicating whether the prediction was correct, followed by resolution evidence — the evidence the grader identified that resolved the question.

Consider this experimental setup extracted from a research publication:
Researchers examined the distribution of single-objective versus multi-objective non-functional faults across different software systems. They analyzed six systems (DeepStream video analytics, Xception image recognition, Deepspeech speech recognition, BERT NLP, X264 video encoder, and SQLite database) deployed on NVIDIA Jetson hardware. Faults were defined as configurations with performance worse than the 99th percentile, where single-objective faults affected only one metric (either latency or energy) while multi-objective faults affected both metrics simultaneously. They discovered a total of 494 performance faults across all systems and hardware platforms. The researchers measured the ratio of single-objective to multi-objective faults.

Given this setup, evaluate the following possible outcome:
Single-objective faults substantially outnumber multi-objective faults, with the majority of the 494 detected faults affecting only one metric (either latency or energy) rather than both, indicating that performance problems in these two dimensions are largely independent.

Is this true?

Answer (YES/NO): YES